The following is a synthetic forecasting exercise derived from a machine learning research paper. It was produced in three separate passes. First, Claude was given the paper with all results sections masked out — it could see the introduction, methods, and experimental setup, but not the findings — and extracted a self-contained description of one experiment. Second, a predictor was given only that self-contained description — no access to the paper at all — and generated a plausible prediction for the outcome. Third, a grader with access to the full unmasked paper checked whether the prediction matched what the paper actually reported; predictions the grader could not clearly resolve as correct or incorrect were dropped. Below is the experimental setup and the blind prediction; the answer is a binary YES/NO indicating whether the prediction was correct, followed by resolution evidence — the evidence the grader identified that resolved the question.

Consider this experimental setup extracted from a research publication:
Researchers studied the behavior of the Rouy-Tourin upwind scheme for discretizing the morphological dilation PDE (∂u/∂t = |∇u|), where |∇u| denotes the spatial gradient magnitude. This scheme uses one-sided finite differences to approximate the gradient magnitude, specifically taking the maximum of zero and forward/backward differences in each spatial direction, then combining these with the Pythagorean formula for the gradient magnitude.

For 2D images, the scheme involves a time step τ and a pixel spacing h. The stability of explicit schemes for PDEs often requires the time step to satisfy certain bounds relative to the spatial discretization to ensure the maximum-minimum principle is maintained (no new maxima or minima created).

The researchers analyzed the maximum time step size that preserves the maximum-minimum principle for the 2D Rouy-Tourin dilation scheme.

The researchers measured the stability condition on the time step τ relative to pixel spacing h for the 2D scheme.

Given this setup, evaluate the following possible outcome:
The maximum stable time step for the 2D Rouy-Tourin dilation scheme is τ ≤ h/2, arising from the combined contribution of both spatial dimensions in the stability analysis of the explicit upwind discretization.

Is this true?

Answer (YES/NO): NO